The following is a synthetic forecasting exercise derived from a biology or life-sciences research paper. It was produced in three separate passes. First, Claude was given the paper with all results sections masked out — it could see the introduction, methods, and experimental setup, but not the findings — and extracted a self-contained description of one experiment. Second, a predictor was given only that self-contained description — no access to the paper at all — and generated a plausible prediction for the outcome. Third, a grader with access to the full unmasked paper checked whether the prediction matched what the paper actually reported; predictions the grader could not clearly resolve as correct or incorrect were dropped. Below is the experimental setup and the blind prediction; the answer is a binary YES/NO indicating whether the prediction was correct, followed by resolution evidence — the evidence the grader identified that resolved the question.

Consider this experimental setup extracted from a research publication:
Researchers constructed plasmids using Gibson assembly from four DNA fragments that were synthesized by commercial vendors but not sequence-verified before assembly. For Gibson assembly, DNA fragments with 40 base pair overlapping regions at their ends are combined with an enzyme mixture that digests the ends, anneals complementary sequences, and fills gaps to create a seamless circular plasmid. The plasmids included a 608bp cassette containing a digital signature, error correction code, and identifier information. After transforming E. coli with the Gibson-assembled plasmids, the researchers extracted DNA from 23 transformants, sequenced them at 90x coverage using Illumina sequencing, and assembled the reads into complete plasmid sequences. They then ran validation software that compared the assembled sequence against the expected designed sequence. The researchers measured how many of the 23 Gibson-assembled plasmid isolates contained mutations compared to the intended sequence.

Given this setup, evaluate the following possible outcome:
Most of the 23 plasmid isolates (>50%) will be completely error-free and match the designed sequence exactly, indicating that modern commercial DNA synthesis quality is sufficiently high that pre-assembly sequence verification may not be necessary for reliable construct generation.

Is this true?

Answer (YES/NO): NO